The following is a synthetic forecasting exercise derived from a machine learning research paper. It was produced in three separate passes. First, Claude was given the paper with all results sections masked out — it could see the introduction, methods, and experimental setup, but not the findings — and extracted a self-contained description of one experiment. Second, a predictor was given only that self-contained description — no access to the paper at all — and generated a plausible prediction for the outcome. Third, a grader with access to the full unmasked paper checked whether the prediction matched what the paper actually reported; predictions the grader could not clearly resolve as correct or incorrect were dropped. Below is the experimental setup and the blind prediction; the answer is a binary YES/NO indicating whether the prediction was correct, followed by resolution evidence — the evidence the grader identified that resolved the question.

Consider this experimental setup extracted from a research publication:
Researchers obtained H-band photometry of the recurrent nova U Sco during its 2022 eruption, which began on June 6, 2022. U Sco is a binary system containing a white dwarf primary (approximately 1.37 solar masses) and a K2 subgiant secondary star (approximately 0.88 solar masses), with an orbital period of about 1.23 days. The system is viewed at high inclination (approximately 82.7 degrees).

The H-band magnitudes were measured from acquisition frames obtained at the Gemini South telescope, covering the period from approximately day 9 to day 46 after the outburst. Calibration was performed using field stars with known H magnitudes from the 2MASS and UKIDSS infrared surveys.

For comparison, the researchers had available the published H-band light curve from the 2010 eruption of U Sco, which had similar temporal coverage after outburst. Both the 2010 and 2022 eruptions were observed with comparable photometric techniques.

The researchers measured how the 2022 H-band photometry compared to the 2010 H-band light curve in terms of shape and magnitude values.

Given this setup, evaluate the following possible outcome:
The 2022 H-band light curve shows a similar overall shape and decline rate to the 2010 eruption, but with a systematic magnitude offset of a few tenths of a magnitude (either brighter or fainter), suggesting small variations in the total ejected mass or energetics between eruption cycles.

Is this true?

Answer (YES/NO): NO